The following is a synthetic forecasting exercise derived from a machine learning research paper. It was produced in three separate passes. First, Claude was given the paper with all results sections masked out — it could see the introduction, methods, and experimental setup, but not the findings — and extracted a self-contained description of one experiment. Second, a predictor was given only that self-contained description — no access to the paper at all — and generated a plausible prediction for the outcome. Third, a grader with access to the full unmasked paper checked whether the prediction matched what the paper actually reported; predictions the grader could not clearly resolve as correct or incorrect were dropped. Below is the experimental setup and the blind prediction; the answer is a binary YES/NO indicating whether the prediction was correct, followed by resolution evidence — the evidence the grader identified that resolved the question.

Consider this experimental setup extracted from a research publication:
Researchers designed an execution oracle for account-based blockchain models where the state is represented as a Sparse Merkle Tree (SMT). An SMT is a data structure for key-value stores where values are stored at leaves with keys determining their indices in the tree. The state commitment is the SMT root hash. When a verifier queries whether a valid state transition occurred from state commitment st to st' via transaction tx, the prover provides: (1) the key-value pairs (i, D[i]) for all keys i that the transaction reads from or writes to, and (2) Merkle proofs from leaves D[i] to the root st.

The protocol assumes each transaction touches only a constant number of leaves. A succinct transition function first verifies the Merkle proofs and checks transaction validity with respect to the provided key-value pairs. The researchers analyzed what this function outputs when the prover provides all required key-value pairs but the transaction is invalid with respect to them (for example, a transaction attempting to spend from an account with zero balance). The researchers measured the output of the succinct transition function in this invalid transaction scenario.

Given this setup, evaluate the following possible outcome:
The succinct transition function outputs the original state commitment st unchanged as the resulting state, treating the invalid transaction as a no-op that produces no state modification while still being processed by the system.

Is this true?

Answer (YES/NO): YES